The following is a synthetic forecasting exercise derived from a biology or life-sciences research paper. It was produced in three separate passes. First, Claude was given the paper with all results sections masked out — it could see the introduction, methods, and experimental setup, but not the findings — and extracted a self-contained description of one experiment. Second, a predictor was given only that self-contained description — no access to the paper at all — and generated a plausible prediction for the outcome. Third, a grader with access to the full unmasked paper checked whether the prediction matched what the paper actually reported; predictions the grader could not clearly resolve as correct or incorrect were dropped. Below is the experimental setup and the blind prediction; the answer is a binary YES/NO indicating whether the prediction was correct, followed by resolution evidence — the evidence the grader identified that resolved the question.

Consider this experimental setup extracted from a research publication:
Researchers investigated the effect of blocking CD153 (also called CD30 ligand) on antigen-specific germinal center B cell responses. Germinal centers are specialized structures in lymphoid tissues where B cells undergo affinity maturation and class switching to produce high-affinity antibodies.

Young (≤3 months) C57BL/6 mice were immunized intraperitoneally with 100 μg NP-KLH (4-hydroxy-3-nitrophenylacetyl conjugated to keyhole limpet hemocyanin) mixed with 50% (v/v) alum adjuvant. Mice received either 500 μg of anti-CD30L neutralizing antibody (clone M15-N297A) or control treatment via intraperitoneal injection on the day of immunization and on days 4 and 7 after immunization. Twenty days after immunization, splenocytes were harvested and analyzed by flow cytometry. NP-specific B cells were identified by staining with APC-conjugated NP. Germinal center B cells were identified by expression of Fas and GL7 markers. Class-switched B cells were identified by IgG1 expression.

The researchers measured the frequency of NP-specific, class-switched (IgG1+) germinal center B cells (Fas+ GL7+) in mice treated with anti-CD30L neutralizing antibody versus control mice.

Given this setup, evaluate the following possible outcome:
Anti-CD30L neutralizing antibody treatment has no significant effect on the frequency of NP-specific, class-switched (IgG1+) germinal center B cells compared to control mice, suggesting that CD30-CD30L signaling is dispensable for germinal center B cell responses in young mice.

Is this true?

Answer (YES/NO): NO